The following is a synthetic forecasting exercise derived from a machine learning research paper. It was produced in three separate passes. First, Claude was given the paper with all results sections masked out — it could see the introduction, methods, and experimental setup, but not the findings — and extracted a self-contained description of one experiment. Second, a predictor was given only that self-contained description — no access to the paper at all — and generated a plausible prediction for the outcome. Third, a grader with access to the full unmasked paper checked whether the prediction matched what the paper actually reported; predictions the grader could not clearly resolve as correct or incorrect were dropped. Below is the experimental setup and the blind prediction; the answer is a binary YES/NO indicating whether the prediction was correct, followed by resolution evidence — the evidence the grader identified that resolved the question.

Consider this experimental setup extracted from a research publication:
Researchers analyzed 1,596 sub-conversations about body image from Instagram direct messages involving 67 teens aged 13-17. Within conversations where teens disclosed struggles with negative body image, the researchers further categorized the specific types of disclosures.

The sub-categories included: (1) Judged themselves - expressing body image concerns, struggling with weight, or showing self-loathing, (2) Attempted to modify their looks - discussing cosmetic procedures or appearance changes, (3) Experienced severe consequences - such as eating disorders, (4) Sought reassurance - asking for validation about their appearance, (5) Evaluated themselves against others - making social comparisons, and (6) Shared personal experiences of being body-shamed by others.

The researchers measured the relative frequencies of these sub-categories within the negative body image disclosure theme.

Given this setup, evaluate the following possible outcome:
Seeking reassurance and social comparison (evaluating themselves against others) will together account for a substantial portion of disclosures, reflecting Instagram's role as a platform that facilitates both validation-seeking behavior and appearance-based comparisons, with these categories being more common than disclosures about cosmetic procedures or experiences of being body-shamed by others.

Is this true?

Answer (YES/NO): NO